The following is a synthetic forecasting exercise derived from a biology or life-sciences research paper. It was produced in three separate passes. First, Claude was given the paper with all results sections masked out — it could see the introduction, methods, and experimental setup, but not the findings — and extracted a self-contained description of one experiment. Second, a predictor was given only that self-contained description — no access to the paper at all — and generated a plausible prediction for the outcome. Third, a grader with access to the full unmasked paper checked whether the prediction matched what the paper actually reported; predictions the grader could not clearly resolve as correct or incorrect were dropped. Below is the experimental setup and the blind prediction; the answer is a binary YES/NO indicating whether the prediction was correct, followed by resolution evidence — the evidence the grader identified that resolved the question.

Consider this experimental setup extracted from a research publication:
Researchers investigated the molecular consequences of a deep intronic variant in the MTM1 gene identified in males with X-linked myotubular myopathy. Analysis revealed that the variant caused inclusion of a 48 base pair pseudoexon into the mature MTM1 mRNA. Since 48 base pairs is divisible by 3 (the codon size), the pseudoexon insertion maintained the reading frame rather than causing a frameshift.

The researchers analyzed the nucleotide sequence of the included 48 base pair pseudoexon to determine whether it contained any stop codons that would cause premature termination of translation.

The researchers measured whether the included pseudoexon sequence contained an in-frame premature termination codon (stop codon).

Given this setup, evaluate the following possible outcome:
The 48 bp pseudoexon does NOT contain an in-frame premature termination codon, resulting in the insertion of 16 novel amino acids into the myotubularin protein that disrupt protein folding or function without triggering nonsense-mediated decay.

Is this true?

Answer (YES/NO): NO